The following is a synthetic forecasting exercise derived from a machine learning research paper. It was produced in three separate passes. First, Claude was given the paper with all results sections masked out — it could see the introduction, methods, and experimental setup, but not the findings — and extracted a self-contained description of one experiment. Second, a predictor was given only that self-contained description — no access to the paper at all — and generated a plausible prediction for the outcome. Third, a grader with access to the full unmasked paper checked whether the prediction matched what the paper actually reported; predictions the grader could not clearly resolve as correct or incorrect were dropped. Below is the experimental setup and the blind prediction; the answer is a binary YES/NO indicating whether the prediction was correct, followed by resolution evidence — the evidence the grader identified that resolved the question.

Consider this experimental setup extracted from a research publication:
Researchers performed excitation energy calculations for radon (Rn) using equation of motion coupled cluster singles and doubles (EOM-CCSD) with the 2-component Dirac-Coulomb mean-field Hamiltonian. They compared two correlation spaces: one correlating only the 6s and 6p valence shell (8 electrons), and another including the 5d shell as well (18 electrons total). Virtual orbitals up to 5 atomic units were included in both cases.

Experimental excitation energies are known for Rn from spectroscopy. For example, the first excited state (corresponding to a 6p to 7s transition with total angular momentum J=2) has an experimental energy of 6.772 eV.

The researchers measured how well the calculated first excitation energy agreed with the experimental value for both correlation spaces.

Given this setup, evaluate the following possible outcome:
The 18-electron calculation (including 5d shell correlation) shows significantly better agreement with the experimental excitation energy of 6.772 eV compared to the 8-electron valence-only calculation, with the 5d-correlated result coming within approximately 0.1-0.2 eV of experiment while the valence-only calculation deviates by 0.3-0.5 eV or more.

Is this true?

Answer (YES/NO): NO